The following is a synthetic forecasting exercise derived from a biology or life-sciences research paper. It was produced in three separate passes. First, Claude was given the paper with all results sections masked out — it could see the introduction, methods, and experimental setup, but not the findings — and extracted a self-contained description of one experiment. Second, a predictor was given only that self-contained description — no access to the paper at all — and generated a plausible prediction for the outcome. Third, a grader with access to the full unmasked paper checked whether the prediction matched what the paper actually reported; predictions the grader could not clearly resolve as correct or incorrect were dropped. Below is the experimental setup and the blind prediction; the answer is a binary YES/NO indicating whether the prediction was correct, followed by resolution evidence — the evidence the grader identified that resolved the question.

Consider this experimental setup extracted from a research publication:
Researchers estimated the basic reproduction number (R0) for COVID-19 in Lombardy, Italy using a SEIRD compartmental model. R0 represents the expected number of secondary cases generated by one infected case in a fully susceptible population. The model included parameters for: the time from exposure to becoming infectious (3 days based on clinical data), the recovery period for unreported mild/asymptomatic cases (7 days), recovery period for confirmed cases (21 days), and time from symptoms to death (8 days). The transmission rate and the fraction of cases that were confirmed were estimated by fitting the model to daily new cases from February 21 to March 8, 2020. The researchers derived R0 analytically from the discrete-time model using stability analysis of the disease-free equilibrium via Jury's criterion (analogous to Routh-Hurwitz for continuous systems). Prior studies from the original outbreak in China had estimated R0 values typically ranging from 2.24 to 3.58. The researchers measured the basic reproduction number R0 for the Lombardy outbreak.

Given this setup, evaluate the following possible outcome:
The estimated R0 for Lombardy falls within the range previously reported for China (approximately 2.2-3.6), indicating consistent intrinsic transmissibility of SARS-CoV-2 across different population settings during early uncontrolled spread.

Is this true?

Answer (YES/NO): NO